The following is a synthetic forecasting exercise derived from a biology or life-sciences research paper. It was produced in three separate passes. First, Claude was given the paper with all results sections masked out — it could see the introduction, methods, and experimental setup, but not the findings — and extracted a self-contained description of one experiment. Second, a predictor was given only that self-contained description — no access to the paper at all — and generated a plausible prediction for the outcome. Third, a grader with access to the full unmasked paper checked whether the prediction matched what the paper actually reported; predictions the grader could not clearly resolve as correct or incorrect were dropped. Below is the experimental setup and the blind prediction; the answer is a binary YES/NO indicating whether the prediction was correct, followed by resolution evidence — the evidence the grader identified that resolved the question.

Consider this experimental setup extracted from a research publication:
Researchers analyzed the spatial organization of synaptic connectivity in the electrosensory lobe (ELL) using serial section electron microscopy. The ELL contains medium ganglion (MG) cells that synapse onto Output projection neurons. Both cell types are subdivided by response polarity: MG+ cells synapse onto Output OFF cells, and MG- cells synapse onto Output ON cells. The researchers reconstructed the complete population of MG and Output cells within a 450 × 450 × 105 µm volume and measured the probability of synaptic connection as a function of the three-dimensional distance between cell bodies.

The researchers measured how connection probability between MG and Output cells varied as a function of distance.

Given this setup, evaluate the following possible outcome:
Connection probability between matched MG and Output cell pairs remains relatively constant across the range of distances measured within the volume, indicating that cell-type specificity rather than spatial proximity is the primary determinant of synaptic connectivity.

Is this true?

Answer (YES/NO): NO